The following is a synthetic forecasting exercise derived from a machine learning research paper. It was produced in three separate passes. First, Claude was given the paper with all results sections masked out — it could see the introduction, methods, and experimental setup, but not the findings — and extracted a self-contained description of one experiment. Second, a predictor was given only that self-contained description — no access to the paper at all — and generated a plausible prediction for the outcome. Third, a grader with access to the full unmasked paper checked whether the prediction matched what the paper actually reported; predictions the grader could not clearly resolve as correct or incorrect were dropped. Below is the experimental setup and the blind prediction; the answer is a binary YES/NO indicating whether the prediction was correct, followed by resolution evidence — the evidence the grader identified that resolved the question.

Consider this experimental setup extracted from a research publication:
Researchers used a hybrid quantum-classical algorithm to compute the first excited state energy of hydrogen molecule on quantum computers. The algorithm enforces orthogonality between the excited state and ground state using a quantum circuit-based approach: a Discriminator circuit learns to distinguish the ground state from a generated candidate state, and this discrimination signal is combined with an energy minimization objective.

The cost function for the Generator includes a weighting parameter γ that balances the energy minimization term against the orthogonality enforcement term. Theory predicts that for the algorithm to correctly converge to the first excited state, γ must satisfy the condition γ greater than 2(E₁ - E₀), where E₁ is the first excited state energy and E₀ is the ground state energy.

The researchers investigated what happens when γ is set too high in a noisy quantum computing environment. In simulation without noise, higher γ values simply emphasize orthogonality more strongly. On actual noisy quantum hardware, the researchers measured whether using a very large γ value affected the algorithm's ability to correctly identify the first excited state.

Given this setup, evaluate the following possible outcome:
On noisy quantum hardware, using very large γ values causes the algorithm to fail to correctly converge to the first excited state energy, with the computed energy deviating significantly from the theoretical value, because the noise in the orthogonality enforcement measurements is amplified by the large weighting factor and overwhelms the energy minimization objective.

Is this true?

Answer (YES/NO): YES